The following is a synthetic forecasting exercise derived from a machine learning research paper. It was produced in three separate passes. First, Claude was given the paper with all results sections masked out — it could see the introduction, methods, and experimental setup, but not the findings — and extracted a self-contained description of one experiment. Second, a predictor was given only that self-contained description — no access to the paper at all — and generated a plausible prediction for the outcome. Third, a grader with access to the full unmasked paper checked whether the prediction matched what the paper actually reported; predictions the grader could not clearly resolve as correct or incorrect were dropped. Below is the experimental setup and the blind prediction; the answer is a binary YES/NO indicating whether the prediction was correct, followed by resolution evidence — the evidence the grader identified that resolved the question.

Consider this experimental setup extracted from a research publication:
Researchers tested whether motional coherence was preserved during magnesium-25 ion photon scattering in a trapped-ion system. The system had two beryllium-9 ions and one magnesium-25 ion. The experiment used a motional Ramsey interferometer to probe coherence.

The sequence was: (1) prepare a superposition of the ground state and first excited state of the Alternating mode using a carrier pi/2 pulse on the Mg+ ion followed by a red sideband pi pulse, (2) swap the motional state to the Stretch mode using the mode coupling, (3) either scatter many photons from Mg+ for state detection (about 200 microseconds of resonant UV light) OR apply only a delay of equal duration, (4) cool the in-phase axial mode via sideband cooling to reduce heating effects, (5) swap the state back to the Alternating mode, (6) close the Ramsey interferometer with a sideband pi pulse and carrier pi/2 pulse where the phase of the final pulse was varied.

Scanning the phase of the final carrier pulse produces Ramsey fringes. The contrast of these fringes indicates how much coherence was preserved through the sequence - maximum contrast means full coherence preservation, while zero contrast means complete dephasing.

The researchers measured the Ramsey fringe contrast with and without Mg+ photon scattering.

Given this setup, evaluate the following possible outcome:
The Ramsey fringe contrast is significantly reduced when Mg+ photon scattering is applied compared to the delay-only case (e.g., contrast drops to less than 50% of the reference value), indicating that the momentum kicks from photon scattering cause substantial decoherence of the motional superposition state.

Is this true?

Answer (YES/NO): NO